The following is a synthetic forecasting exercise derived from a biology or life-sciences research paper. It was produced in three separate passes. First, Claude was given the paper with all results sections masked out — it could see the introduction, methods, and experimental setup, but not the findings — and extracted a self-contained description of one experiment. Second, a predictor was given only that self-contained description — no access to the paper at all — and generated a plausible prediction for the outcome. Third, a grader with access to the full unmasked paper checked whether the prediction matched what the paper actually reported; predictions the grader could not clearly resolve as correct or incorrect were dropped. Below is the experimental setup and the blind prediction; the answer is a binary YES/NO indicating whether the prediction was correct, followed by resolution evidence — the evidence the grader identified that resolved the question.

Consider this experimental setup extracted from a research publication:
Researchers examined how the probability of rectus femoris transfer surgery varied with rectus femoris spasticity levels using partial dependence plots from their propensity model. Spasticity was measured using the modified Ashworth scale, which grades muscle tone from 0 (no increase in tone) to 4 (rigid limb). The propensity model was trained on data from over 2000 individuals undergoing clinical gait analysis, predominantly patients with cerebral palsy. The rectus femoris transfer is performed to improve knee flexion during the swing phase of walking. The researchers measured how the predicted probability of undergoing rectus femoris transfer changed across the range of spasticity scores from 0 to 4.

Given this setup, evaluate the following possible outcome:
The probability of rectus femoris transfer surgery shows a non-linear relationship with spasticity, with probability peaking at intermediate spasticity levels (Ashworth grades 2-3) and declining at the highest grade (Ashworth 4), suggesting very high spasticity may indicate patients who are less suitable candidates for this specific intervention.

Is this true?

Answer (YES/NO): NO